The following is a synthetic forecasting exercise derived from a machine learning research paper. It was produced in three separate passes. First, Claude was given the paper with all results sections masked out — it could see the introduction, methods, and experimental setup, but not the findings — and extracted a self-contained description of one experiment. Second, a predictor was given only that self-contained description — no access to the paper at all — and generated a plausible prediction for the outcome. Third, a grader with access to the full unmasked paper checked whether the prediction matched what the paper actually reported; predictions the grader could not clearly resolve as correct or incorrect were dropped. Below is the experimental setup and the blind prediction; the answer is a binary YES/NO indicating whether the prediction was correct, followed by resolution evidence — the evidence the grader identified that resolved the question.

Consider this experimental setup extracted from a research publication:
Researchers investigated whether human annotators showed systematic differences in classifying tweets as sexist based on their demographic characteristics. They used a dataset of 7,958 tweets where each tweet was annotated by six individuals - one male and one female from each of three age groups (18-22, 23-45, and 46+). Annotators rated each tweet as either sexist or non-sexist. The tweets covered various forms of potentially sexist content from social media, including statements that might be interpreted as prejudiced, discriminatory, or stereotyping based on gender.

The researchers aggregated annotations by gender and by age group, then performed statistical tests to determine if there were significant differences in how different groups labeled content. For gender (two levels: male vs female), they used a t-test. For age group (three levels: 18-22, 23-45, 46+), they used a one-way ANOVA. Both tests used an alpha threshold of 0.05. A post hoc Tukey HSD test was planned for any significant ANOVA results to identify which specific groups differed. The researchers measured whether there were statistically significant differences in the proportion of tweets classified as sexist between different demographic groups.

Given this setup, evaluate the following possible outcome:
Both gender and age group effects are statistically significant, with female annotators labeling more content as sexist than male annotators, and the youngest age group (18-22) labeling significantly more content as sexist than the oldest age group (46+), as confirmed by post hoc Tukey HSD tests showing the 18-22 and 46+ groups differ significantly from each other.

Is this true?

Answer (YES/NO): NO